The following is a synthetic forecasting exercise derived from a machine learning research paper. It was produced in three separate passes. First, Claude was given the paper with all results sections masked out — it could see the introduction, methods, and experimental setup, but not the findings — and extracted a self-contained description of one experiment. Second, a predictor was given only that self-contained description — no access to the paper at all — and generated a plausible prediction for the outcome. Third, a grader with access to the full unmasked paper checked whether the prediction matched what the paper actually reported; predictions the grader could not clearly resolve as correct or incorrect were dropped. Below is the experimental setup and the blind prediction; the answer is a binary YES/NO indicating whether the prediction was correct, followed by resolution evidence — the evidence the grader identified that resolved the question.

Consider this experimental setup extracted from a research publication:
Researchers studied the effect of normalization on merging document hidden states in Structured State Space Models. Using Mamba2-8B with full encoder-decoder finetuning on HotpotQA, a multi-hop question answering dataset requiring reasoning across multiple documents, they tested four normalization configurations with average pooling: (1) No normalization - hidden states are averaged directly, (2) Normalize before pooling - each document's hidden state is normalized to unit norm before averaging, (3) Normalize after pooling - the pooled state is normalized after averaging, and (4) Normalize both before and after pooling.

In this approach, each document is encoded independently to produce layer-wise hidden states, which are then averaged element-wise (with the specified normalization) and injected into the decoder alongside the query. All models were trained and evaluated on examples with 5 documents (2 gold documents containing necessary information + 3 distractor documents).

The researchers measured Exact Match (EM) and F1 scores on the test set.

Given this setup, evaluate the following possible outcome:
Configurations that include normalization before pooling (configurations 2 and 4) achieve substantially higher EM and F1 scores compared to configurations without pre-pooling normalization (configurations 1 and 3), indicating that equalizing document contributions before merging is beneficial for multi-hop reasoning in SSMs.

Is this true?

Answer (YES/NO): NO